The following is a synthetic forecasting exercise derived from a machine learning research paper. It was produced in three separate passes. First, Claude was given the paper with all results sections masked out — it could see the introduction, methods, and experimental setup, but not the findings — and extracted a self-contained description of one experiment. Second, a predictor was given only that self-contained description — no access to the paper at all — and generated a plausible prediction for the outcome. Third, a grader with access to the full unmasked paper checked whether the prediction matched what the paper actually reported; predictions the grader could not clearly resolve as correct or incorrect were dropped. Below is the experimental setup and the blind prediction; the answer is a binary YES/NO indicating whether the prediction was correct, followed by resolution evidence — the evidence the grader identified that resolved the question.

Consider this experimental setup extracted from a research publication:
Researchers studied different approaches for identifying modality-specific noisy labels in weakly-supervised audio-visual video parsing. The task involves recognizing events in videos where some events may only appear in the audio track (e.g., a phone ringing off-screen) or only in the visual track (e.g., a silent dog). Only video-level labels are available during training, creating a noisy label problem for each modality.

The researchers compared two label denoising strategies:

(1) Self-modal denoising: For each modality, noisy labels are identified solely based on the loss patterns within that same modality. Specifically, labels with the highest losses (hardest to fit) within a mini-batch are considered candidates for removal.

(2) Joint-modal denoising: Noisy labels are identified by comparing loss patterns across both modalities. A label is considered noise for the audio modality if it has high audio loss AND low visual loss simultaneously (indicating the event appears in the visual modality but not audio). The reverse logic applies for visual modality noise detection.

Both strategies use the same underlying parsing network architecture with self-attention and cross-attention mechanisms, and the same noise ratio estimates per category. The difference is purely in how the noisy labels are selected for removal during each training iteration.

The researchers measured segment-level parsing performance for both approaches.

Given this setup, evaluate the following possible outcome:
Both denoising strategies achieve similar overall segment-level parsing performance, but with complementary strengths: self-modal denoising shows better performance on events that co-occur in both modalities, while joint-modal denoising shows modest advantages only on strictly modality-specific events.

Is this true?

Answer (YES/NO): NO